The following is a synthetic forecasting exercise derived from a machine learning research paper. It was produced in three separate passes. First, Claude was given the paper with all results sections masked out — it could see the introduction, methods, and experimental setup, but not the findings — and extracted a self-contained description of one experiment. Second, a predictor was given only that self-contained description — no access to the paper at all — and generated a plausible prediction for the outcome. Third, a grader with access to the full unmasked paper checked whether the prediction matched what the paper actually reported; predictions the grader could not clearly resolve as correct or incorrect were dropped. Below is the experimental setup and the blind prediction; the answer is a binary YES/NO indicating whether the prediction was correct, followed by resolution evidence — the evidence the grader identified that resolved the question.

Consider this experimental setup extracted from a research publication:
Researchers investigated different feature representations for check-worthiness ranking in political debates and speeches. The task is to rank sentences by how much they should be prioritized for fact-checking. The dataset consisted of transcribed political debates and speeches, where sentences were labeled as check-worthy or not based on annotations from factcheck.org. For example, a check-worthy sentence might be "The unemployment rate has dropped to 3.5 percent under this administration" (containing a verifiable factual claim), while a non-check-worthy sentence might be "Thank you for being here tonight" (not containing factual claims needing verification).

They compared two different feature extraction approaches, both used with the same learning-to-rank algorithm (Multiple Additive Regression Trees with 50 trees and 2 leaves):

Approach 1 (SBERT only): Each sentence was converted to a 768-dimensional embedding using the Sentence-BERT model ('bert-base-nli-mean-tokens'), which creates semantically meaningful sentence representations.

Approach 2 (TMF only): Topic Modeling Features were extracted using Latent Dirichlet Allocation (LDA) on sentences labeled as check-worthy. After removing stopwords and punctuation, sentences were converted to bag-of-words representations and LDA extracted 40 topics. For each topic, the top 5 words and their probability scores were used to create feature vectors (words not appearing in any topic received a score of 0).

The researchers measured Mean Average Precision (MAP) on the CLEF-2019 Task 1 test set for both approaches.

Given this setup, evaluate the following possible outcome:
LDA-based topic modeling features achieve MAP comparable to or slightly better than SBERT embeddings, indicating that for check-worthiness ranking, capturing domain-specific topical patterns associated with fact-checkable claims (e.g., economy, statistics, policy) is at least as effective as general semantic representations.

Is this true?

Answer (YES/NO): NO